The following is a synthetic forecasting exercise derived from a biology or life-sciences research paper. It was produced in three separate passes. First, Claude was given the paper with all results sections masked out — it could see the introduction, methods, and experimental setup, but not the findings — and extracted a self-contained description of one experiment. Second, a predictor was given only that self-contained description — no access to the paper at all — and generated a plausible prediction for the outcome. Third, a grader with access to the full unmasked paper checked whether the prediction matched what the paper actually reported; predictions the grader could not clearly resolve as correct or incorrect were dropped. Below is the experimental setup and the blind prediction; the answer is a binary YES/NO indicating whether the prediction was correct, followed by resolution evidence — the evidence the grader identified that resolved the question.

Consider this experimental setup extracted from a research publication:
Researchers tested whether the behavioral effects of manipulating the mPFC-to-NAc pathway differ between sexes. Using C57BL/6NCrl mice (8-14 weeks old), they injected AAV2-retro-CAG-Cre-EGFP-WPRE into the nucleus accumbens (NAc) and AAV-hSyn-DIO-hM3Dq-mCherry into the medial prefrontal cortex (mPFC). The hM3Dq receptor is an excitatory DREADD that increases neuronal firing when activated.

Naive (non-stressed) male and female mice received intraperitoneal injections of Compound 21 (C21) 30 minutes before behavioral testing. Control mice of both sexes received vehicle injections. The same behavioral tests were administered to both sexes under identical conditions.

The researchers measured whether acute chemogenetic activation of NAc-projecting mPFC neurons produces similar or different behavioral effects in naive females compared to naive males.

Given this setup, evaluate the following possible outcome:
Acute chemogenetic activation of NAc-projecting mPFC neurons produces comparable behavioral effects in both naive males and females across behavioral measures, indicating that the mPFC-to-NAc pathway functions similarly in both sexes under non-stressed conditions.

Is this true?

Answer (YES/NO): NO